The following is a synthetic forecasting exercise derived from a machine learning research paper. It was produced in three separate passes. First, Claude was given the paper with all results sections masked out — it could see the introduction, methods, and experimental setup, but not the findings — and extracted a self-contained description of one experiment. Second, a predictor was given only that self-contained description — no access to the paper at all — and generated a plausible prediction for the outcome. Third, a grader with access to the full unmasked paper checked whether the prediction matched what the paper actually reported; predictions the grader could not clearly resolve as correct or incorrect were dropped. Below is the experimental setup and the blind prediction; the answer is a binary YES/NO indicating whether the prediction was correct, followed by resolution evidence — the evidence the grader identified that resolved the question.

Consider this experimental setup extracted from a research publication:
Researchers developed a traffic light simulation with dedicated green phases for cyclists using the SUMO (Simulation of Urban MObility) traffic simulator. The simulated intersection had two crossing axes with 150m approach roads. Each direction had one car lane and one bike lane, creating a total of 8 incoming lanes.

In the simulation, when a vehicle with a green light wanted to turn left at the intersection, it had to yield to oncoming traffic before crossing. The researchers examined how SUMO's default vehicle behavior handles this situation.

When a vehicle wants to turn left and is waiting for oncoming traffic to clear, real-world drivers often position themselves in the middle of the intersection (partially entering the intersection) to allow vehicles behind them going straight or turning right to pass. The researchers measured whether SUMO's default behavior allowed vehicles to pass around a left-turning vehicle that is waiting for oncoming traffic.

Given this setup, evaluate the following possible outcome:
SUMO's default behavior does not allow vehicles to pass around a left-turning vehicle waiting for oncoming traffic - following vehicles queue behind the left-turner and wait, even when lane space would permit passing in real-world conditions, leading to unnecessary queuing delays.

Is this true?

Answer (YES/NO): YES